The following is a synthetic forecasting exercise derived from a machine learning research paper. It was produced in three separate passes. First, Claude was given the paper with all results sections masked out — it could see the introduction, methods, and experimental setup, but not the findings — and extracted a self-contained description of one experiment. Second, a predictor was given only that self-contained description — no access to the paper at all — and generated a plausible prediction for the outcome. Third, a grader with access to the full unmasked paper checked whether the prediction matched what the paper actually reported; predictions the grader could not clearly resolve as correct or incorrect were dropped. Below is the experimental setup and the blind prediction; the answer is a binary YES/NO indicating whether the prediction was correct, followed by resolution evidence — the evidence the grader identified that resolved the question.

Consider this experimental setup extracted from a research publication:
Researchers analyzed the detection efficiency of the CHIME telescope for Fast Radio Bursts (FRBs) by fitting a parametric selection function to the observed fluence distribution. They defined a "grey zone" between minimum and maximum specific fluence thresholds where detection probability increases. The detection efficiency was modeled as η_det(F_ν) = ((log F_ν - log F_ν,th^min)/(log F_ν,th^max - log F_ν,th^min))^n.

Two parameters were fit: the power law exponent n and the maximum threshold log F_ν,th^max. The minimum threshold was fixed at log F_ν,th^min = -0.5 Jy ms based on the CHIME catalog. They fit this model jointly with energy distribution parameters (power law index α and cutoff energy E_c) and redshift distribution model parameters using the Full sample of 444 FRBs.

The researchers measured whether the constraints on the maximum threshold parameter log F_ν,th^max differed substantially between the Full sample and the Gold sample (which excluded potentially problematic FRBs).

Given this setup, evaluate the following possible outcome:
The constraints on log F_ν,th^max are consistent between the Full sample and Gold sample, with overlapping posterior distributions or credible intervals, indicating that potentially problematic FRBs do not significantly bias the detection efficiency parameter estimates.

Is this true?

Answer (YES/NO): NO